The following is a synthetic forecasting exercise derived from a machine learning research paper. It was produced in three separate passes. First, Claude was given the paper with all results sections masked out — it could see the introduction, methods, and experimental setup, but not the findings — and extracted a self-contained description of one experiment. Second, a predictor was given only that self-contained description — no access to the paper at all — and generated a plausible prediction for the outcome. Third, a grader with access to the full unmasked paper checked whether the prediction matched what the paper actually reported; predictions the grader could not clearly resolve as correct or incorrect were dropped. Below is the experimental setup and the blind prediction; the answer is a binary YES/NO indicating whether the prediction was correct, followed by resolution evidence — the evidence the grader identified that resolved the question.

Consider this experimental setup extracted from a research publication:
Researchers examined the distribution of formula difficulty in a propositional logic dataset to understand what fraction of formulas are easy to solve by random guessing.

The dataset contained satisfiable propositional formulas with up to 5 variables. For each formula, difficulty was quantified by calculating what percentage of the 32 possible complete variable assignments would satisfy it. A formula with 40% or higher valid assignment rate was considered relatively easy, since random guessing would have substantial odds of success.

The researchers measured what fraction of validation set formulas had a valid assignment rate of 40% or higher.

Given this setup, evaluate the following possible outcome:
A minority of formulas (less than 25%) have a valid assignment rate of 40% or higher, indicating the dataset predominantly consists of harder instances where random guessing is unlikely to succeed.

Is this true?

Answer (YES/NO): NO